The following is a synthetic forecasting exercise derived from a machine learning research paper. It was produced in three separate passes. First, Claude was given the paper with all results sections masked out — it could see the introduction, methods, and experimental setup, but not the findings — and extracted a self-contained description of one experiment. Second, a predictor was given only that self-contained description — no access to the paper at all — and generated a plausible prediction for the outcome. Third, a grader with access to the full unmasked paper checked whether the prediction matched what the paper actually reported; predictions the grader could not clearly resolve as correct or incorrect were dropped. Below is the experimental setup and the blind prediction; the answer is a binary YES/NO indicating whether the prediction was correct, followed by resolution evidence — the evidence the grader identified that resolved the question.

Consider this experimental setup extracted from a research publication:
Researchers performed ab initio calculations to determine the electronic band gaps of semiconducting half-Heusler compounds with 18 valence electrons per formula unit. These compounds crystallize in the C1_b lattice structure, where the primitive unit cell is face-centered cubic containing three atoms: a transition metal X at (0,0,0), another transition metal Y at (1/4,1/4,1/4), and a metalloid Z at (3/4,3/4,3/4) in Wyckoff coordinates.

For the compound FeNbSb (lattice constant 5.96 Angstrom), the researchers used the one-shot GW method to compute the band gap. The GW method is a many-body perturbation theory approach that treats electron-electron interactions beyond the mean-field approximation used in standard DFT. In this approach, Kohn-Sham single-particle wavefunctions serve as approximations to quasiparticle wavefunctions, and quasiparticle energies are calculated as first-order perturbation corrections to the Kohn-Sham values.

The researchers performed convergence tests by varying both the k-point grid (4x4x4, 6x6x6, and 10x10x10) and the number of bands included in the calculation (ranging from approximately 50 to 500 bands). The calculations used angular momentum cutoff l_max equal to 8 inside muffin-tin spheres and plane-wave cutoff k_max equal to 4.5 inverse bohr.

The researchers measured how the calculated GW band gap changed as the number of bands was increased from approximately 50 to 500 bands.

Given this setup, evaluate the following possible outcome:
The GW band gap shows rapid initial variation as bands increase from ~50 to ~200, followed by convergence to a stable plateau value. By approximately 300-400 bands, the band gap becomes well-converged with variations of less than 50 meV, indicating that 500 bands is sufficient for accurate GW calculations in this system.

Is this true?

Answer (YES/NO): YES